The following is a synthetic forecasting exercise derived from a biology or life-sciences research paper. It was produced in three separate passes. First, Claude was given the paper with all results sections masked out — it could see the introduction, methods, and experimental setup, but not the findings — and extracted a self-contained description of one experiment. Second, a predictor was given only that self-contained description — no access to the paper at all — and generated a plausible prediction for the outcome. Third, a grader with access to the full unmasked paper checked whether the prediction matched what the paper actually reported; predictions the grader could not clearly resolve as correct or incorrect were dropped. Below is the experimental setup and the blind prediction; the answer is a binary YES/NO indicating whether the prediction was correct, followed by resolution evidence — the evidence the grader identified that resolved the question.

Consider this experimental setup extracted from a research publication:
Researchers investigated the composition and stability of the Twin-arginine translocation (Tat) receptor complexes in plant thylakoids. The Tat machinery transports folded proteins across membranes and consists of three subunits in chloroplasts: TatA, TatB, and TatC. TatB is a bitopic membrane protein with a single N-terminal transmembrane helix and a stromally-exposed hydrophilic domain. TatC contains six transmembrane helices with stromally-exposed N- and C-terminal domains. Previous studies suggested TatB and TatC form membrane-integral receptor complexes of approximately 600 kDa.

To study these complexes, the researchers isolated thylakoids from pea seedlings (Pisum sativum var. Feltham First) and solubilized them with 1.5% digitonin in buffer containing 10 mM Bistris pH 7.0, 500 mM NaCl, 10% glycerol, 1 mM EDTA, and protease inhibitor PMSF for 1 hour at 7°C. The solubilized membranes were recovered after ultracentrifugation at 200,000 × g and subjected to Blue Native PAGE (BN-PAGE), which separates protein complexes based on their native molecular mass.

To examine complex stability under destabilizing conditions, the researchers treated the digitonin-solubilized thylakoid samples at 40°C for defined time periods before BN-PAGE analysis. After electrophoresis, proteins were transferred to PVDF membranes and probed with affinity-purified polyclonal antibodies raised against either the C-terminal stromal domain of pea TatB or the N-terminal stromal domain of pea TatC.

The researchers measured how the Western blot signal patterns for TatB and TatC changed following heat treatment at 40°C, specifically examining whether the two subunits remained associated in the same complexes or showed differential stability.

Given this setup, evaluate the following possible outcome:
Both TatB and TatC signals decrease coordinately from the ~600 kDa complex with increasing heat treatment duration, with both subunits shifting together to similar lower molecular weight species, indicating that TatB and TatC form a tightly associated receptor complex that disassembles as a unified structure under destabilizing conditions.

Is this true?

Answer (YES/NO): NO